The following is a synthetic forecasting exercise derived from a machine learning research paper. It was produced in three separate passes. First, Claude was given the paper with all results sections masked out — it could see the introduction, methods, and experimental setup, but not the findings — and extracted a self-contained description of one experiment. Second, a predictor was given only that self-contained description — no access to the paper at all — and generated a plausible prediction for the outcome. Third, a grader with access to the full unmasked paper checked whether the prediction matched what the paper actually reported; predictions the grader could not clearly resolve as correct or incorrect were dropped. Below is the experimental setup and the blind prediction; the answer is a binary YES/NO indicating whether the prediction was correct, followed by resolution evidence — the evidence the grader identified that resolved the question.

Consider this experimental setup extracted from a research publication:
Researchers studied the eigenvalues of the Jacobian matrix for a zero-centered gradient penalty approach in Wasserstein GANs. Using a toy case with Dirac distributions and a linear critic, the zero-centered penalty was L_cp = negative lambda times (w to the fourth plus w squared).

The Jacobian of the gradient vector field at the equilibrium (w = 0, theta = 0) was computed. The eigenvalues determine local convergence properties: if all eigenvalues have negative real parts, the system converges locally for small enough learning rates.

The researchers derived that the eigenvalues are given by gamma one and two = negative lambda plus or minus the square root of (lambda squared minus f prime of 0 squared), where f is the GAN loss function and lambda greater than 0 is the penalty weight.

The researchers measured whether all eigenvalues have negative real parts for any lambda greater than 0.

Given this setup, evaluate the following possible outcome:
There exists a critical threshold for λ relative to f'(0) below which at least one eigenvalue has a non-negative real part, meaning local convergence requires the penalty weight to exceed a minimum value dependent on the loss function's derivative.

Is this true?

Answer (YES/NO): NO